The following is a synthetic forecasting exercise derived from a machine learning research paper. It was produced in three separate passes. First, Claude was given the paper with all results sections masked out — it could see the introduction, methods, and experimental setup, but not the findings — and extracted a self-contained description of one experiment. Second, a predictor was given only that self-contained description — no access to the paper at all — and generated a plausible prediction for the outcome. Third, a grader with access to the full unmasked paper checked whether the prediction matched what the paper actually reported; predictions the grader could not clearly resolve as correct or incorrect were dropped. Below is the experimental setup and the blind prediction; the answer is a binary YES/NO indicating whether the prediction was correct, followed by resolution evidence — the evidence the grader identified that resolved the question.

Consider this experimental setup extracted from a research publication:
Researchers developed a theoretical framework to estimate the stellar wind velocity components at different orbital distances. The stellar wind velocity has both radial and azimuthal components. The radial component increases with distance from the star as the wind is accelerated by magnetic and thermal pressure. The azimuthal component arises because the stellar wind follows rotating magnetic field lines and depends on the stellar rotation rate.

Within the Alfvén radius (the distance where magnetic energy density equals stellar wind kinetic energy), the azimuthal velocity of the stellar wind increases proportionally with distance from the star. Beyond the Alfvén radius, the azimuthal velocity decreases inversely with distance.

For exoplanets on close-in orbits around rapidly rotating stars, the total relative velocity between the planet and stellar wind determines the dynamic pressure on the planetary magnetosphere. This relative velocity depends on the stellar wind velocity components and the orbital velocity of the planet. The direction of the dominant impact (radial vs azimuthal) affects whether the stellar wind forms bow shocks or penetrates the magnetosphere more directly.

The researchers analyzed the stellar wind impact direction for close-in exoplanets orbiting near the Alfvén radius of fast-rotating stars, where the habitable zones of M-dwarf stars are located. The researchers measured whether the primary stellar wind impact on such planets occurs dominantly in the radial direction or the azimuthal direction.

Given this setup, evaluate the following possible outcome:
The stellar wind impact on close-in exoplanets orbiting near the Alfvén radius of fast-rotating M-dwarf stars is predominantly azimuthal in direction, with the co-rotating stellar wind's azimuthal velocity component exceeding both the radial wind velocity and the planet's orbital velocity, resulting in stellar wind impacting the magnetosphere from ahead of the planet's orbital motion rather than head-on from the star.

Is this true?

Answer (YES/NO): NO